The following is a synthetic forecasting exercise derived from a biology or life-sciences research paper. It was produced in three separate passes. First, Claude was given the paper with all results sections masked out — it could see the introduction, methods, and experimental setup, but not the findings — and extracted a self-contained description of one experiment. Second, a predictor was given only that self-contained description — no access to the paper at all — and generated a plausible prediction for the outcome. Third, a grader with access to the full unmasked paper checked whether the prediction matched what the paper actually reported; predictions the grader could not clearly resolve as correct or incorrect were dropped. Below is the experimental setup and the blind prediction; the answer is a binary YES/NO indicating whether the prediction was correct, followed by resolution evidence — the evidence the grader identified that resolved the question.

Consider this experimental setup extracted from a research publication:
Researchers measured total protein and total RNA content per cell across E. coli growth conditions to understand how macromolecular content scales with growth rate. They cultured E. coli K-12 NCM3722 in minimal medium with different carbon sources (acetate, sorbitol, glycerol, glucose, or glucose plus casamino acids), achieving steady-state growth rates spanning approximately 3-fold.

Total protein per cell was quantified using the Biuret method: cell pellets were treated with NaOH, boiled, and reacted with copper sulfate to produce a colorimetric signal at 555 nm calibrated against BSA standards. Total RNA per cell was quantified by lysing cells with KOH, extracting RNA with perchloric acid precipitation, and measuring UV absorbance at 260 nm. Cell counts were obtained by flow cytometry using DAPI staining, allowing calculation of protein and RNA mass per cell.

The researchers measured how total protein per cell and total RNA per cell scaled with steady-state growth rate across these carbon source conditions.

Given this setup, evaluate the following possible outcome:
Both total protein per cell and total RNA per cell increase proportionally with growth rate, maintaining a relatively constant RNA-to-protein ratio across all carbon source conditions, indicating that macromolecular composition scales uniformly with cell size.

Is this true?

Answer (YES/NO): NO